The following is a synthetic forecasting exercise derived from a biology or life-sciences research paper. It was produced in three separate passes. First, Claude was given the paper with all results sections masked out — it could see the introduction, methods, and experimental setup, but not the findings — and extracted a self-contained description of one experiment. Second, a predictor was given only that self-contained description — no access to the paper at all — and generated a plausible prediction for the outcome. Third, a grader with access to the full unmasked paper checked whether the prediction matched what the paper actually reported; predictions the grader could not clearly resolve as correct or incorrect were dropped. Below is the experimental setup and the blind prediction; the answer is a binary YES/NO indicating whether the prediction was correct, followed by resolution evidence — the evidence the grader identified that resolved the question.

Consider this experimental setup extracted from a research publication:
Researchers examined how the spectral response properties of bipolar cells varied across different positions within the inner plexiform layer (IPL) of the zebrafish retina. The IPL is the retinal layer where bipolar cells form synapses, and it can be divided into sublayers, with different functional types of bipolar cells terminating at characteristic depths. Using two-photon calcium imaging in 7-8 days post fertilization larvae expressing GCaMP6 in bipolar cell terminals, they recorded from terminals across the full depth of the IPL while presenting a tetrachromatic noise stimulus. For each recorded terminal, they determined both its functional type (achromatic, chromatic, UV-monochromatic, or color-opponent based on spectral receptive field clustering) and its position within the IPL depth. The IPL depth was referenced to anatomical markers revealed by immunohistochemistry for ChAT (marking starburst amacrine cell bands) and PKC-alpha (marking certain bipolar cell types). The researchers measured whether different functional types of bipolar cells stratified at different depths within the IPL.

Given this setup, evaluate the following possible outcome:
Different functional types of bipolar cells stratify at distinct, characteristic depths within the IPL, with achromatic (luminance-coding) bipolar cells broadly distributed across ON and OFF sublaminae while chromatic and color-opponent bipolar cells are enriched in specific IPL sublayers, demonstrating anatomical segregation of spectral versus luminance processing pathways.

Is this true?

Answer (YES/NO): NO